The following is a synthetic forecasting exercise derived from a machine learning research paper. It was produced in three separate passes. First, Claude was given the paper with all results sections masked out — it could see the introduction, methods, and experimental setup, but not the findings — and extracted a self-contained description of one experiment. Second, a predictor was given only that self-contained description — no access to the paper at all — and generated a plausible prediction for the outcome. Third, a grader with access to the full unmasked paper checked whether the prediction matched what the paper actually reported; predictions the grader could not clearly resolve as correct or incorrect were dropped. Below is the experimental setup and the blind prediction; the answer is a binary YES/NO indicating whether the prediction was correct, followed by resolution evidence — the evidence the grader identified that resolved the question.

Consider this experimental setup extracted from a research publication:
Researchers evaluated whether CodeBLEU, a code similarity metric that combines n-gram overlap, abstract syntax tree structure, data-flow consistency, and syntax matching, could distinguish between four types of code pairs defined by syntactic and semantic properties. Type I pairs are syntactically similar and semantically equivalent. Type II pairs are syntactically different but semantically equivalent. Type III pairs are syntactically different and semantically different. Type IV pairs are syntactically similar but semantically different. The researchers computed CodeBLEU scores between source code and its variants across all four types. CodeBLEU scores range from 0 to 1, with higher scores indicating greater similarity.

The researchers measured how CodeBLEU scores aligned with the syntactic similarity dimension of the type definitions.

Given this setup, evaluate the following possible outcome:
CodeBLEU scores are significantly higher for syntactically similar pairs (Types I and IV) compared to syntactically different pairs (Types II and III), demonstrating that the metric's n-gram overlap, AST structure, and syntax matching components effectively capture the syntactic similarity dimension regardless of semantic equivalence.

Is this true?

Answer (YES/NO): YES